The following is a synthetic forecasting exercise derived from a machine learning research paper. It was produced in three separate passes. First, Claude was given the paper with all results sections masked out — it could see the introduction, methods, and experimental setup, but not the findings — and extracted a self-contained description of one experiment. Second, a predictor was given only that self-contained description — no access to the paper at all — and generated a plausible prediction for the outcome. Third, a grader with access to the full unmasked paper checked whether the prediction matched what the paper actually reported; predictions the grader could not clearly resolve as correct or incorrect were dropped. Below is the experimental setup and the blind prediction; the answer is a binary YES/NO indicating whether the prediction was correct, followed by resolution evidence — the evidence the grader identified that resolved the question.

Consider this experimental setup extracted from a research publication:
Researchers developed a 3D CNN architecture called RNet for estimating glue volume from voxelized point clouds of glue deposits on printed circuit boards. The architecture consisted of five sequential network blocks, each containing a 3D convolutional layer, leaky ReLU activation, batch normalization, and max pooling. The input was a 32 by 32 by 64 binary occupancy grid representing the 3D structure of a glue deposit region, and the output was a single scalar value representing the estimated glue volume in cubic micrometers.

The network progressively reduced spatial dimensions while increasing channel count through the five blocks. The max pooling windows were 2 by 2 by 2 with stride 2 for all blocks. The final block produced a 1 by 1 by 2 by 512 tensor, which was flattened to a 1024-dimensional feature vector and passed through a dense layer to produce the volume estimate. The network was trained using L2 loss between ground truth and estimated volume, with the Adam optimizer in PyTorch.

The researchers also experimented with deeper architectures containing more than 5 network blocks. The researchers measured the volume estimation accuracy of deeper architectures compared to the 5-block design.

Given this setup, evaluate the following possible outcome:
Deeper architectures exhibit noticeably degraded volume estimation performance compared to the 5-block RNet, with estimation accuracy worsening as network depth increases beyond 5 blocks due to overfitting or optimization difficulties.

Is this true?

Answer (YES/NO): NO